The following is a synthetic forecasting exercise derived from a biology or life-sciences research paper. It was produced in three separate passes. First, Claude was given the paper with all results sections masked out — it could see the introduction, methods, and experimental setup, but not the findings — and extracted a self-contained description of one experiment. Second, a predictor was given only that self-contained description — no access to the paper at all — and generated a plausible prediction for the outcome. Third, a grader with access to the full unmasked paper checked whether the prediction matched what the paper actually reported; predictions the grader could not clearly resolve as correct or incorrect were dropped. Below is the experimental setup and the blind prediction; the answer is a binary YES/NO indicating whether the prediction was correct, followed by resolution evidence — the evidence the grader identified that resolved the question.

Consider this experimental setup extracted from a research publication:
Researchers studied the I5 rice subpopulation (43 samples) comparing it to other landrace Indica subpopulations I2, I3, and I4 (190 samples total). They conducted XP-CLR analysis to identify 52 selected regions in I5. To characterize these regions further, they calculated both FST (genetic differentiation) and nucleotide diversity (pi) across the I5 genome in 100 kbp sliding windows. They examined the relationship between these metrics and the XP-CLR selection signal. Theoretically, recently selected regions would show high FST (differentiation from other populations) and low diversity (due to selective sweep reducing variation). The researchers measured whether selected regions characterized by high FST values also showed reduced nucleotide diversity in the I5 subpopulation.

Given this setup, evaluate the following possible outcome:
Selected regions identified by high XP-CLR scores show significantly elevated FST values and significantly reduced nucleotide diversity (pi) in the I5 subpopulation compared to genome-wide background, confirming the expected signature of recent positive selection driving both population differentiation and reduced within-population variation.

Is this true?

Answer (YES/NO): NO